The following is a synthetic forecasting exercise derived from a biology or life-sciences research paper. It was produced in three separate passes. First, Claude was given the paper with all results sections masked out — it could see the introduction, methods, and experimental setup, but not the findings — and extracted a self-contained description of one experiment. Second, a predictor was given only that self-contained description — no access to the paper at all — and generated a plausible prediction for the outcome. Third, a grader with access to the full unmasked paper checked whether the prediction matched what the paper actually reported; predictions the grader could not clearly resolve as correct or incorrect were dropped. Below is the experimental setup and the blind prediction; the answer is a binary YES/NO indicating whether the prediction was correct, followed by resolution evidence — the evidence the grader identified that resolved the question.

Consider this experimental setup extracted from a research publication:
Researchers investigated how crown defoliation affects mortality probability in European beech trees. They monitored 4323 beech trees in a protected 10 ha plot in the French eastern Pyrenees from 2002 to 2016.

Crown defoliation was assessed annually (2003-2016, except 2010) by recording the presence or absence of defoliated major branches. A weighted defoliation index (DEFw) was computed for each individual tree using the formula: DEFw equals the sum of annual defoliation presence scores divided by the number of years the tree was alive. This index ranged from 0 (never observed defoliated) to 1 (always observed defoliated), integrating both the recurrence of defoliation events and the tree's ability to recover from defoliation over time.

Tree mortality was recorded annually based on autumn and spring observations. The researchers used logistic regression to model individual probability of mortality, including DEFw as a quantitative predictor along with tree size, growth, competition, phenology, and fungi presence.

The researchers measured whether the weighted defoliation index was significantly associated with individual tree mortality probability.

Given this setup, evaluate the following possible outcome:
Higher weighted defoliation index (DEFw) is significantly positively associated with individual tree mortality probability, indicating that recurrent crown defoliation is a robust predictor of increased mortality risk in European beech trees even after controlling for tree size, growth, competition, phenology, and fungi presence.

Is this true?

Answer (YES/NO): YES